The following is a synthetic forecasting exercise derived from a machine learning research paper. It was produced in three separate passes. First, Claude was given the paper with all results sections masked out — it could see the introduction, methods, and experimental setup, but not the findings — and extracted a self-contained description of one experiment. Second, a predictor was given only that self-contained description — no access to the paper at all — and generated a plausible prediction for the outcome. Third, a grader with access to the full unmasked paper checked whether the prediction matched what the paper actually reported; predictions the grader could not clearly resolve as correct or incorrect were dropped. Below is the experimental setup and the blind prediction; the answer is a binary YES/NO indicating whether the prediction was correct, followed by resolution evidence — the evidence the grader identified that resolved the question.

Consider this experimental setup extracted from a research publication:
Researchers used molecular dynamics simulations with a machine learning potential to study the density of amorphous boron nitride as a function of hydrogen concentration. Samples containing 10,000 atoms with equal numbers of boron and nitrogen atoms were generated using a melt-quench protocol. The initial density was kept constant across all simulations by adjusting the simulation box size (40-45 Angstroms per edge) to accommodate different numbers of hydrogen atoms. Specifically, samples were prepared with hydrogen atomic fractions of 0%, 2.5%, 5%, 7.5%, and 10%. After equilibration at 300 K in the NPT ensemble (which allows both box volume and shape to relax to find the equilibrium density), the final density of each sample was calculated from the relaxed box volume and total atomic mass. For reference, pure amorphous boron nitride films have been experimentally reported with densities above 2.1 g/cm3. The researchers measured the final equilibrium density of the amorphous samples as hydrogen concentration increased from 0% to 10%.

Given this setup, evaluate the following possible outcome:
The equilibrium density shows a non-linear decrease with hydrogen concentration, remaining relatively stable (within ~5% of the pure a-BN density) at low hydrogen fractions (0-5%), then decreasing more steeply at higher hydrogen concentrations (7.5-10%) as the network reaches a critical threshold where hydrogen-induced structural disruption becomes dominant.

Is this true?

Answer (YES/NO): NO